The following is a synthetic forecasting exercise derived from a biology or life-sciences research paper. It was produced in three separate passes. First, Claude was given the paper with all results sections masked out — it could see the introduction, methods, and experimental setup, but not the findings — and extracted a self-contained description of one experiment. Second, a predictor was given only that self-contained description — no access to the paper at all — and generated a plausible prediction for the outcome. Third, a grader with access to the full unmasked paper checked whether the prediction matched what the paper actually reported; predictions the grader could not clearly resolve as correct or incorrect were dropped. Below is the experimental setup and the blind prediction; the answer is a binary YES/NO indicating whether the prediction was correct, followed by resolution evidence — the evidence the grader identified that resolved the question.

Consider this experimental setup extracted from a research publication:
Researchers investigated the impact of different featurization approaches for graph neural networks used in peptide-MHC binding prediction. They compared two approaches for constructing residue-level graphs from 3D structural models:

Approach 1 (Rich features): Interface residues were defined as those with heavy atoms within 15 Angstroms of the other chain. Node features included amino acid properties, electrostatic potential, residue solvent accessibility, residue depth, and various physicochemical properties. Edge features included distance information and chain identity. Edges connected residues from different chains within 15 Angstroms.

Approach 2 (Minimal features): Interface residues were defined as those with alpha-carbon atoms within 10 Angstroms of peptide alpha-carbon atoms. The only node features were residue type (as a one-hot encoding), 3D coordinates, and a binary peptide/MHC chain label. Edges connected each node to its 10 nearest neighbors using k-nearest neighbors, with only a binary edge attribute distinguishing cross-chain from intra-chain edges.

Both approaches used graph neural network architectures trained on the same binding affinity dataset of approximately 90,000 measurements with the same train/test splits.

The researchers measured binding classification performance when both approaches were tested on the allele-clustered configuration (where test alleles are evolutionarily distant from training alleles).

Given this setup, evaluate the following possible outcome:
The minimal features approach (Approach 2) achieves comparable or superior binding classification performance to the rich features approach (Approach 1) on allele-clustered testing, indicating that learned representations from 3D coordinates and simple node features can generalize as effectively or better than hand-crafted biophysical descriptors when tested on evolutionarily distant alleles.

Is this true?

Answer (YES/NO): YES